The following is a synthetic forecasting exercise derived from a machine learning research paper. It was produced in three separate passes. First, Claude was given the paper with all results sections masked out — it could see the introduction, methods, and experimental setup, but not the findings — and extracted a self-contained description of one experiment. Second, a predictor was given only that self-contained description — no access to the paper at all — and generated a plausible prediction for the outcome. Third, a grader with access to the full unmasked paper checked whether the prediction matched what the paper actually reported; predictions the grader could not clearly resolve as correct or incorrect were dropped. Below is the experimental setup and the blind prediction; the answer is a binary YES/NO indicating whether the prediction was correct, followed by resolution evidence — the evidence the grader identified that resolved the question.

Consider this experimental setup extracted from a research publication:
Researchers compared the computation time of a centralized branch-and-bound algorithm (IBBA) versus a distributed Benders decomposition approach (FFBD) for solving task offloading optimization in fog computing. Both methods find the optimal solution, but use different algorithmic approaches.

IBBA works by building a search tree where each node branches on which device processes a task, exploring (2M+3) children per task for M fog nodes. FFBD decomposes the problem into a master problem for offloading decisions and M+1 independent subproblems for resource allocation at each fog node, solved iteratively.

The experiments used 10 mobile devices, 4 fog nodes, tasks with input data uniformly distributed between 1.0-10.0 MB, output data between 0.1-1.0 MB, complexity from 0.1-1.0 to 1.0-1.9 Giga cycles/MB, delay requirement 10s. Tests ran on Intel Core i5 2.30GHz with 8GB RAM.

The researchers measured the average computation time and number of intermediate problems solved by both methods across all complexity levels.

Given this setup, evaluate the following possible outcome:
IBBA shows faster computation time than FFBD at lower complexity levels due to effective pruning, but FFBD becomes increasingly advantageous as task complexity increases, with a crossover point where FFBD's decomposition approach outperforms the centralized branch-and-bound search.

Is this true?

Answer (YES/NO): NO